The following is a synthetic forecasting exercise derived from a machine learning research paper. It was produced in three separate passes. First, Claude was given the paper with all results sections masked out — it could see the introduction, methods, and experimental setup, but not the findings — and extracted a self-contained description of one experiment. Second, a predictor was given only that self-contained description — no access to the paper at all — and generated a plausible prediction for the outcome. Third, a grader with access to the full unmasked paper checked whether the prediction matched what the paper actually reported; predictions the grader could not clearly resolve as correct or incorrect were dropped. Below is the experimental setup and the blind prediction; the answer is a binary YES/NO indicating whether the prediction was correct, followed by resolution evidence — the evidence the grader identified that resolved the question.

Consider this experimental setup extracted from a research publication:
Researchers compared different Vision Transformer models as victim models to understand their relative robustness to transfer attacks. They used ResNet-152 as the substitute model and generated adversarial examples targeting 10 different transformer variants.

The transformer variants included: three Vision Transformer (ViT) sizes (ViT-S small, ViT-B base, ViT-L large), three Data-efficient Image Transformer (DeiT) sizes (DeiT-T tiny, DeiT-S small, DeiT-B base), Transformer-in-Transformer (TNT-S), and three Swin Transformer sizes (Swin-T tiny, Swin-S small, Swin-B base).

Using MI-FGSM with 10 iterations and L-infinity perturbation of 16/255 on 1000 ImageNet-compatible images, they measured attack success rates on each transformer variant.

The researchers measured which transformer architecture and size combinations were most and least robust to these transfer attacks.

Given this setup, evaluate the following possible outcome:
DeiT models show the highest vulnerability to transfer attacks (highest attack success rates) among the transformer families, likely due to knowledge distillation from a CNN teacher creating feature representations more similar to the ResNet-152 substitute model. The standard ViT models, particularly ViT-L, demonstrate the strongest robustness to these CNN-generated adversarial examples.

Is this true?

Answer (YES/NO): NO